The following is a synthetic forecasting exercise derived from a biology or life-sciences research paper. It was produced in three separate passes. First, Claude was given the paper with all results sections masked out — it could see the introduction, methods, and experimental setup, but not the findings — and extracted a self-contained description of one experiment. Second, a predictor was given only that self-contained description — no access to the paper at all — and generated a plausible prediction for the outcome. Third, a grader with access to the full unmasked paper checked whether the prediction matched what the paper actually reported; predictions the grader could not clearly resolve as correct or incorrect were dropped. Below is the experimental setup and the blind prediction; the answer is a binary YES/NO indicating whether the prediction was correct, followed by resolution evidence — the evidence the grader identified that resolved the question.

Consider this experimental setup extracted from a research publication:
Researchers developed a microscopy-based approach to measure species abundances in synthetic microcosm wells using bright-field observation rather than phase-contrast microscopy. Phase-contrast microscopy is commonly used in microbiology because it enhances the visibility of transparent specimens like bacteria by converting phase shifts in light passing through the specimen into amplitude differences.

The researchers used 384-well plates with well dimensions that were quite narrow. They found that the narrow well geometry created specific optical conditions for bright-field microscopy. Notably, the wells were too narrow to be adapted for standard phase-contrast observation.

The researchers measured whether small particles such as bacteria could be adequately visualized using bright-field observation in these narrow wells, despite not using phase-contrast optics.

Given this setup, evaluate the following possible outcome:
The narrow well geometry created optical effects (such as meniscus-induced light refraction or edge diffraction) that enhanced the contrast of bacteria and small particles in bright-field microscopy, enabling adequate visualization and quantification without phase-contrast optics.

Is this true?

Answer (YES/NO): NO